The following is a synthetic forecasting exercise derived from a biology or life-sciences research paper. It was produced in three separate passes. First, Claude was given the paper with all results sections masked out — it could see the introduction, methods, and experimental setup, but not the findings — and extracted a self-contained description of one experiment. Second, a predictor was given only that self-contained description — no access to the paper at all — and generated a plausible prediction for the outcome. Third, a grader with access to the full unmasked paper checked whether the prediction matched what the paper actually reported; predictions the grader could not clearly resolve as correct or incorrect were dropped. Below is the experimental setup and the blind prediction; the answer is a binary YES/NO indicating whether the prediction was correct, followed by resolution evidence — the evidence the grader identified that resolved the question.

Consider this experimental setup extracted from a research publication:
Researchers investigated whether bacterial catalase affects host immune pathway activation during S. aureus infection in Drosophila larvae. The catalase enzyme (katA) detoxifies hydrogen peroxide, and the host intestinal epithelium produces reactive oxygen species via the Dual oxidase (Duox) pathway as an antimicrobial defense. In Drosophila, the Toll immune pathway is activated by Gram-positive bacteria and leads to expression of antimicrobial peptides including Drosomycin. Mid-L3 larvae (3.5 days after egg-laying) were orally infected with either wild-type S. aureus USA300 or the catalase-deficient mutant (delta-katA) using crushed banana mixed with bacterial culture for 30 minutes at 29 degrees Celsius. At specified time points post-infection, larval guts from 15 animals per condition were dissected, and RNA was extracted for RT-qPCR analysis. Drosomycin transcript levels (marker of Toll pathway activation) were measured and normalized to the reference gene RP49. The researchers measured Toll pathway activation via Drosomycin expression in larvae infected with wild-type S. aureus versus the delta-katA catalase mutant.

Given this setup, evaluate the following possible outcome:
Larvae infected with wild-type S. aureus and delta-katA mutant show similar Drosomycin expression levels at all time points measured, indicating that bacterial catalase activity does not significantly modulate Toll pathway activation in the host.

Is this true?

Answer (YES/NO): NO